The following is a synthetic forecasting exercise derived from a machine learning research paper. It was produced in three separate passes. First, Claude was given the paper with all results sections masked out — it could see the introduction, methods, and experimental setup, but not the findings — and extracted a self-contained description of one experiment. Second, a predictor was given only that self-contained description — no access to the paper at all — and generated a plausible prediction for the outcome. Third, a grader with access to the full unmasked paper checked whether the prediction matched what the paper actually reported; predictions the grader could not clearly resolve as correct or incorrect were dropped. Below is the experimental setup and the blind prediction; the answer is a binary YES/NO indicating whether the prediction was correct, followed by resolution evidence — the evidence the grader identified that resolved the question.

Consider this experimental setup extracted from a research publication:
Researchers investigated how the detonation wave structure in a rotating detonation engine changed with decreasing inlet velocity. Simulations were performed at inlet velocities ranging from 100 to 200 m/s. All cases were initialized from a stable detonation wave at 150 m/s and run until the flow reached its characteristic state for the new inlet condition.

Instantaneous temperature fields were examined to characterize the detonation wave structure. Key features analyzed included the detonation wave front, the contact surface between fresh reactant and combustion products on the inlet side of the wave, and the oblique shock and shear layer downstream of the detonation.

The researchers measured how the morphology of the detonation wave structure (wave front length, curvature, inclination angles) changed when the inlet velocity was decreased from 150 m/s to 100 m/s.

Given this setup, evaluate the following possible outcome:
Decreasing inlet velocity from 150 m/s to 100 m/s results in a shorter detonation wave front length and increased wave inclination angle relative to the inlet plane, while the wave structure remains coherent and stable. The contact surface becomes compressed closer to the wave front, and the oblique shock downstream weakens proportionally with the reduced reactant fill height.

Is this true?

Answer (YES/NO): NO